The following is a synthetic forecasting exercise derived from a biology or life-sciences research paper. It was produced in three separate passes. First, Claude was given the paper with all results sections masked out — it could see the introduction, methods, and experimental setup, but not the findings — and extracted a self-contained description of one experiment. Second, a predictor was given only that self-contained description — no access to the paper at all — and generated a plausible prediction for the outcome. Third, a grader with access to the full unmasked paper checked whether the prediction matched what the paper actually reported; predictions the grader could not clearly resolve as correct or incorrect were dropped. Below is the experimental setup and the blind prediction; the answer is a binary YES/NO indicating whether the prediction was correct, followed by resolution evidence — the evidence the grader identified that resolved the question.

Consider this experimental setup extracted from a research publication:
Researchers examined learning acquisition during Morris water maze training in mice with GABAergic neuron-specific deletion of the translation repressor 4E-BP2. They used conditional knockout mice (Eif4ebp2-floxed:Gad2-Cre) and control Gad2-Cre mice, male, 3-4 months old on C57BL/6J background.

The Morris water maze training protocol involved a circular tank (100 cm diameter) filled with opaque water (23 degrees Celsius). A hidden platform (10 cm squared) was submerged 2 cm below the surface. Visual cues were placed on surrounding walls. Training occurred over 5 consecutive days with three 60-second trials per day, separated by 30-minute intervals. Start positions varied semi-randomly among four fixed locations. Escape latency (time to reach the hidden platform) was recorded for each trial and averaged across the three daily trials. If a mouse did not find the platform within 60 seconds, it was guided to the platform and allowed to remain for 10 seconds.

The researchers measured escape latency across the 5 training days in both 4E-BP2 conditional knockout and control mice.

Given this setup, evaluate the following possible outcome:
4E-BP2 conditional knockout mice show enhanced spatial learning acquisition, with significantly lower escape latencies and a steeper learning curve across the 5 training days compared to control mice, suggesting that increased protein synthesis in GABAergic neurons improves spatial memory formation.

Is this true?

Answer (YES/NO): NO